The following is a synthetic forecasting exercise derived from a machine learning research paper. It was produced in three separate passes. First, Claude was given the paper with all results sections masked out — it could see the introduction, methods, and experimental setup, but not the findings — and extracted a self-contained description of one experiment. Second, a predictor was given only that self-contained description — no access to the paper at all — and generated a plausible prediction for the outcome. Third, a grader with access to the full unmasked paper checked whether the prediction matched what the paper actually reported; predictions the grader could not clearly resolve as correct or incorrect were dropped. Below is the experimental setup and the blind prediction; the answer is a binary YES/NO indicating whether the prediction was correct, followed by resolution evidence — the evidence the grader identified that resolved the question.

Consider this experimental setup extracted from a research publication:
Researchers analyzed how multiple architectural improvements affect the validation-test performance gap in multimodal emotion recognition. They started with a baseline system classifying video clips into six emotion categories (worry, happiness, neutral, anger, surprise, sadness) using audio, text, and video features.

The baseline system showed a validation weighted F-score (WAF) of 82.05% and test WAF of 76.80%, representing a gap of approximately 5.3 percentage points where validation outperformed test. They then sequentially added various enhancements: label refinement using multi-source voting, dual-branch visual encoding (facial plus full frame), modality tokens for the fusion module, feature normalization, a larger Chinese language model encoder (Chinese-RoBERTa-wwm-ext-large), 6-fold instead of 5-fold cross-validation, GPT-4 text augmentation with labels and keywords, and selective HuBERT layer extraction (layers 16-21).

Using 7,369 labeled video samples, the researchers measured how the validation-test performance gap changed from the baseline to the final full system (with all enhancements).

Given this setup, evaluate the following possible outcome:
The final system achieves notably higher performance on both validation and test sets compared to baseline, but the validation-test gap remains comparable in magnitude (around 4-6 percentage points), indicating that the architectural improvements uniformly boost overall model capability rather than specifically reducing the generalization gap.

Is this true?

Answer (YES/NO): NO